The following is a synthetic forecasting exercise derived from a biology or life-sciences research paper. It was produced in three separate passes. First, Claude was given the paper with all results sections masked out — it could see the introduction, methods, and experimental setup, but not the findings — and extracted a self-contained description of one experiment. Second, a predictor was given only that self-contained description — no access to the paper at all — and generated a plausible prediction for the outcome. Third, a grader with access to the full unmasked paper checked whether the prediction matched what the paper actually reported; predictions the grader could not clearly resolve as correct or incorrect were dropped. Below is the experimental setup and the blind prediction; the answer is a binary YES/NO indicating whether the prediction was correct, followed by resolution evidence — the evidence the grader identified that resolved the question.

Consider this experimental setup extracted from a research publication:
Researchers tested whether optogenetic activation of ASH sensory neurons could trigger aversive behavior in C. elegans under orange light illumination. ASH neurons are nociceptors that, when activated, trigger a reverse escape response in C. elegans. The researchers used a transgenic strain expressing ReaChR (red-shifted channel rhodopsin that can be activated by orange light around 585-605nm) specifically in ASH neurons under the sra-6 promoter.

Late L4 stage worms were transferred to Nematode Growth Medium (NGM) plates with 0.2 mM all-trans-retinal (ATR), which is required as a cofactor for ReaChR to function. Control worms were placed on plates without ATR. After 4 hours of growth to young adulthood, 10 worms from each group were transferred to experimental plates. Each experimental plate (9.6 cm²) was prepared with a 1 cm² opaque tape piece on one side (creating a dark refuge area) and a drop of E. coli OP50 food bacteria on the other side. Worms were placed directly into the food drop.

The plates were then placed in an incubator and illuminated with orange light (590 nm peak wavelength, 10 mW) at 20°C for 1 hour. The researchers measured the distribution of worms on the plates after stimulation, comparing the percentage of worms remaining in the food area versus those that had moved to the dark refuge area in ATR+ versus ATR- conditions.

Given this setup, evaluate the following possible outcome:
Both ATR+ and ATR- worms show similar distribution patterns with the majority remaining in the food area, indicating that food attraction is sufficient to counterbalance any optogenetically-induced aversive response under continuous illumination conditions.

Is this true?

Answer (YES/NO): NO